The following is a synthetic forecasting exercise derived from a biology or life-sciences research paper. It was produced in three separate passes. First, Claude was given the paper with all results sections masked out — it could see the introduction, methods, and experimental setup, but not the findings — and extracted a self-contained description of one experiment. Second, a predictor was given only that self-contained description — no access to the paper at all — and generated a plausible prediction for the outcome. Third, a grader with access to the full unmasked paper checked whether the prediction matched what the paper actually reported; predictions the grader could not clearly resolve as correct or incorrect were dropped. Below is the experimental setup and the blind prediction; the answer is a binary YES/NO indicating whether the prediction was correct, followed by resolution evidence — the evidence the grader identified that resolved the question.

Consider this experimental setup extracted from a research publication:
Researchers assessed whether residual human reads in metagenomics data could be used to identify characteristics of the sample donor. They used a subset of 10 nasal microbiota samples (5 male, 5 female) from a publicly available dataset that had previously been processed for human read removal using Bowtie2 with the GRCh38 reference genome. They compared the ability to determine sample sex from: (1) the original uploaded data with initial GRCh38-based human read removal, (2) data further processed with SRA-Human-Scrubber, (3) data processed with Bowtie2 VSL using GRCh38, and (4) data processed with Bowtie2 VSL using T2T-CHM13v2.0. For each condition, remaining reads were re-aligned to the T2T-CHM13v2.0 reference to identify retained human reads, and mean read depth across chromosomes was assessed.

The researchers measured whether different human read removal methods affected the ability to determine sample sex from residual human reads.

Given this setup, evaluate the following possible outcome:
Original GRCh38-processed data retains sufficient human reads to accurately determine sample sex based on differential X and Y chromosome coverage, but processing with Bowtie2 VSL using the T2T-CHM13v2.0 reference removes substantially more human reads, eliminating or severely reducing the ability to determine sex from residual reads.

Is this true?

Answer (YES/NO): YES